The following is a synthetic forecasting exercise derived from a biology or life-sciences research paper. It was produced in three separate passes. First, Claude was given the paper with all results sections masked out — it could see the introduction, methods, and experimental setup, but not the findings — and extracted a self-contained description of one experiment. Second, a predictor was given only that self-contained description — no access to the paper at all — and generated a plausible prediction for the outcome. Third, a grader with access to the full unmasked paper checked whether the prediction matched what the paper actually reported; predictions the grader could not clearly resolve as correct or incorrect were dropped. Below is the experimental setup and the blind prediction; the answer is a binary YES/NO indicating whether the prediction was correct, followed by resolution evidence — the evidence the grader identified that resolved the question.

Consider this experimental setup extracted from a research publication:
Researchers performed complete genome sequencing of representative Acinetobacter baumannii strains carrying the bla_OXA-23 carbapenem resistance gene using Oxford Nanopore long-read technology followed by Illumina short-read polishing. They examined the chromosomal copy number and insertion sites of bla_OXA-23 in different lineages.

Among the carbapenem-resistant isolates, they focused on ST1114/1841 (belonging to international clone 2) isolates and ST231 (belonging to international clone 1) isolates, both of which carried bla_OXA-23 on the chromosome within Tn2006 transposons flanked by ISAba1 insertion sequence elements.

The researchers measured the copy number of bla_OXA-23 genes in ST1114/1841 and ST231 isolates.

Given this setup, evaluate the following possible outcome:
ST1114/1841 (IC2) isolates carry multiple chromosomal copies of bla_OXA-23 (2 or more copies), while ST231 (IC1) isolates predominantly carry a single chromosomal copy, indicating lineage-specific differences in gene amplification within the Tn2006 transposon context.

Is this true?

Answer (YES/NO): NO